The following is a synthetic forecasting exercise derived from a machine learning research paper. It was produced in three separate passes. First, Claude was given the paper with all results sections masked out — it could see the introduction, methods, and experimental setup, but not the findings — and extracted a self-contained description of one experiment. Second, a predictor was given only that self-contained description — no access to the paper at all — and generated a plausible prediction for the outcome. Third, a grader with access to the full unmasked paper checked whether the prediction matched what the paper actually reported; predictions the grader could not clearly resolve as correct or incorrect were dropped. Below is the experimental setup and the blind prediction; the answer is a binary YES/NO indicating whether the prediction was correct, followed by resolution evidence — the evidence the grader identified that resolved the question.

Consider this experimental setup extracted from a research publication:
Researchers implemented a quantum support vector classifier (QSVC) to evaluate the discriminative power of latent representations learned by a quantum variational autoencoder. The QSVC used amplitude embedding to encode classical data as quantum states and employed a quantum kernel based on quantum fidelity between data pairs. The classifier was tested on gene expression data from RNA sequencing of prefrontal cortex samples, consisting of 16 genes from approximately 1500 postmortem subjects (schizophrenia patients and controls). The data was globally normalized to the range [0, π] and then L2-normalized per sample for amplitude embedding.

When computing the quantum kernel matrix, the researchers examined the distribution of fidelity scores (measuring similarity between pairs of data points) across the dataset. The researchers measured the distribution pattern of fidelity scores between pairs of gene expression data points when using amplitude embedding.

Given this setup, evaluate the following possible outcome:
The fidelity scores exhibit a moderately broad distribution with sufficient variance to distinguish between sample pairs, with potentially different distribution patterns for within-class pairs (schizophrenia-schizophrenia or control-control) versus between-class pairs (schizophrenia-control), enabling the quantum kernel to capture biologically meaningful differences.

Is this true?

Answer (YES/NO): NO